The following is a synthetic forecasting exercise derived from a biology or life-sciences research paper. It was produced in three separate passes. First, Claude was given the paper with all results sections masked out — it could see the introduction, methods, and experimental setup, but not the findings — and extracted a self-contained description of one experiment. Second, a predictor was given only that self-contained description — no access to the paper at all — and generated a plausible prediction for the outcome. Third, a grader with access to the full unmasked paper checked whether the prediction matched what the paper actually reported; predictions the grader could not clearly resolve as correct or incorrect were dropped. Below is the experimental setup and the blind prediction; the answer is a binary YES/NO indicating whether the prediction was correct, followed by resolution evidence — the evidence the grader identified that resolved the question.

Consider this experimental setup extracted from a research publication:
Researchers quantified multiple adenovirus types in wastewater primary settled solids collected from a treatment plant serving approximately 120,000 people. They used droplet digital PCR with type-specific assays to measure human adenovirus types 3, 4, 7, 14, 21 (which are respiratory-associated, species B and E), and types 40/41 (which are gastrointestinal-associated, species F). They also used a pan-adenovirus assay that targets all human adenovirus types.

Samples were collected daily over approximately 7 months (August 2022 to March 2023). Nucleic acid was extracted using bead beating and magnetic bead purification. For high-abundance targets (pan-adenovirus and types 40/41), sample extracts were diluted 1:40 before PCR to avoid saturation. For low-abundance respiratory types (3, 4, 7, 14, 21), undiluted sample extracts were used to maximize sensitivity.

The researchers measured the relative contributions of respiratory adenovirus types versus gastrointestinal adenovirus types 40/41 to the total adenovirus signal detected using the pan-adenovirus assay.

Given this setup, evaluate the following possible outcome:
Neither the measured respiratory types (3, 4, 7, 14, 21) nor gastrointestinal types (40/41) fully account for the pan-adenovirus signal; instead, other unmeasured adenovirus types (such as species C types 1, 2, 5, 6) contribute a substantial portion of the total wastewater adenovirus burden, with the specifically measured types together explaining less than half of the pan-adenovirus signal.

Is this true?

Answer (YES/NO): NO